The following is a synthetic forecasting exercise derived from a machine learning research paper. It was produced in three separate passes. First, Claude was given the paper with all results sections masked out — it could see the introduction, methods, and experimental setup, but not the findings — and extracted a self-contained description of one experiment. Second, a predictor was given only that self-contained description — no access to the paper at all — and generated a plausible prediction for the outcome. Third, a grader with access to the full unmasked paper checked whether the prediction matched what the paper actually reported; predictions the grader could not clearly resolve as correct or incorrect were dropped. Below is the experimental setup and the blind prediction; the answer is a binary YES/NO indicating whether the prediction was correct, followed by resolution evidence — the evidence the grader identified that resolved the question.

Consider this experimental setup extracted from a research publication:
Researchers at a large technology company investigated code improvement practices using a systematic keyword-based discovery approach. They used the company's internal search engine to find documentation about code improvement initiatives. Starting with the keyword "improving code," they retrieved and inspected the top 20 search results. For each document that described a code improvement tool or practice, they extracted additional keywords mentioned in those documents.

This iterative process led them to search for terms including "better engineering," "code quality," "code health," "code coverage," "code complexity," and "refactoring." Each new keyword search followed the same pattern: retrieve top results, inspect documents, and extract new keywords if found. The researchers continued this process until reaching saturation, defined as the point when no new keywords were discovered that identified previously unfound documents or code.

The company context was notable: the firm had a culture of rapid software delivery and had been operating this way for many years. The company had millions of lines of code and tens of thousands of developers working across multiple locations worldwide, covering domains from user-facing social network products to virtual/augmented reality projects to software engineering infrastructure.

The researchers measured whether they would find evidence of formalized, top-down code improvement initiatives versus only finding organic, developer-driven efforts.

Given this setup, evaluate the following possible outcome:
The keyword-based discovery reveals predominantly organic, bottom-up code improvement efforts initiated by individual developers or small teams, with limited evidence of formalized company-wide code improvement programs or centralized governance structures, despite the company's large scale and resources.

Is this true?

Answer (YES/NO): NO